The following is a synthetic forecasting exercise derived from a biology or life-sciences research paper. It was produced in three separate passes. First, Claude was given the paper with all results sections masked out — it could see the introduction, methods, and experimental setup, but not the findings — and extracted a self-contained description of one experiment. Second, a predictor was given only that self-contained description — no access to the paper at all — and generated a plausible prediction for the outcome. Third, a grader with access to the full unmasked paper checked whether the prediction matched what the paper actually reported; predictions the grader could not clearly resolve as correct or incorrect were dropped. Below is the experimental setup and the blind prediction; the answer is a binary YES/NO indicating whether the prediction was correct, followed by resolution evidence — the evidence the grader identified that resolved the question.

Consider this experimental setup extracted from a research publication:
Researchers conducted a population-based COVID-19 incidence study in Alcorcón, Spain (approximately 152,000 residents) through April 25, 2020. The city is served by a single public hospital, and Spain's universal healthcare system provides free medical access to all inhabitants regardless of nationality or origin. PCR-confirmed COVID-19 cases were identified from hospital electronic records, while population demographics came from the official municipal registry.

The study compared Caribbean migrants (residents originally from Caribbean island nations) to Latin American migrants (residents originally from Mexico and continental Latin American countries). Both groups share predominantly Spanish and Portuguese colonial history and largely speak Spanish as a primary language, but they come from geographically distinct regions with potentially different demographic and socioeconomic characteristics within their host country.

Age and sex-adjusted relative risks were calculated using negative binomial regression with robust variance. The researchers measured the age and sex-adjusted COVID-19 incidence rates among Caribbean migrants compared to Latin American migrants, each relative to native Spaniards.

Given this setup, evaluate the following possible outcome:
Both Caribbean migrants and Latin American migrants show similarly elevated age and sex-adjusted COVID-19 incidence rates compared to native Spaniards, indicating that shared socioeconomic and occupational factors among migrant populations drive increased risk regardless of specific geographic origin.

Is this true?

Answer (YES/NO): NO